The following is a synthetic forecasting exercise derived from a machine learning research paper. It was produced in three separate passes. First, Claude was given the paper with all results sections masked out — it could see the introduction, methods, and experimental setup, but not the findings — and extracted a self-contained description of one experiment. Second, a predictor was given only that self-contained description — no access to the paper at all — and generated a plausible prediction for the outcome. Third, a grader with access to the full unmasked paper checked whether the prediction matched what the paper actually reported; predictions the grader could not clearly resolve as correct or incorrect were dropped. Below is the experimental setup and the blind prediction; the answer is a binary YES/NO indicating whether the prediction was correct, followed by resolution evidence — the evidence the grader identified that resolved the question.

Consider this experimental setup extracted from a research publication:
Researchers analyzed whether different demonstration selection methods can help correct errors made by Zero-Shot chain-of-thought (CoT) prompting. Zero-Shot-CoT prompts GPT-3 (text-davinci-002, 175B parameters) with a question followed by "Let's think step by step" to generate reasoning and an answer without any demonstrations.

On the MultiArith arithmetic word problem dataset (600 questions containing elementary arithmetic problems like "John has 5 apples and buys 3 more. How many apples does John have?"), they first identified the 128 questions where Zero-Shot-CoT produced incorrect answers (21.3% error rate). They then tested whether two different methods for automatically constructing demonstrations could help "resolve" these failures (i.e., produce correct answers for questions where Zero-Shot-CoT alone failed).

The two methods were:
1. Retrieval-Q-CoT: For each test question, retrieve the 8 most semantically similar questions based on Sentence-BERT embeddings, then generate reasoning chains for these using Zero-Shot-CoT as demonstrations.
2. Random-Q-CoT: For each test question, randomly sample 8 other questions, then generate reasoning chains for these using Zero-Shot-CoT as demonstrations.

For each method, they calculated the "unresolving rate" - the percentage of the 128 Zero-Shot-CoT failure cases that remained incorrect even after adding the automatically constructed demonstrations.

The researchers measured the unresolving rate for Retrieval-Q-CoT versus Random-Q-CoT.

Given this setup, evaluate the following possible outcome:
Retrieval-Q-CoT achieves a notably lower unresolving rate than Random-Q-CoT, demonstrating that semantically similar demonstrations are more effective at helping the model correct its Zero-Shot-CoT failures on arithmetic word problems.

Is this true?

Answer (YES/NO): NO